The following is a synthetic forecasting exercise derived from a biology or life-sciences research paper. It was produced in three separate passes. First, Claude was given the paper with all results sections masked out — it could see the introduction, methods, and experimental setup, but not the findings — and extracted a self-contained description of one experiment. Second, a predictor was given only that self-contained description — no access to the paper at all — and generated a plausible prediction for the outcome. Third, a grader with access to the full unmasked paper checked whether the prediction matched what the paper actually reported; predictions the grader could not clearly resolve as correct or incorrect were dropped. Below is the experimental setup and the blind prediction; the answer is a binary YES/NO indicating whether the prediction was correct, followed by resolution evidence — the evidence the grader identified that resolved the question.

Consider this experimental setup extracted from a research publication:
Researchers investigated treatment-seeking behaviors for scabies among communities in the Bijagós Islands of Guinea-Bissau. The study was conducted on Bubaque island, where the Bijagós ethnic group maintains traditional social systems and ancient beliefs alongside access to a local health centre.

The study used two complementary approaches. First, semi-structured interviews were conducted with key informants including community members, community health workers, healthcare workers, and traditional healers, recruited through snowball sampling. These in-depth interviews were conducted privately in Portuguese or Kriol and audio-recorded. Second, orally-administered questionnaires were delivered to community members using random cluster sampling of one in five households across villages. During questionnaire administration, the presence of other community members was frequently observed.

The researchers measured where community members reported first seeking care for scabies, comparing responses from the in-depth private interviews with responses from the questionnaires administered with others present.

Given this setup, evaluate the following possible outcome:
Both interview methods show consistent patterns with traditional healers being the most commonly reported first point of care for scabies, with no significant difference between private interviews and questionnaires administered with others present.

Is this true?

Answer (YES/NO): NO